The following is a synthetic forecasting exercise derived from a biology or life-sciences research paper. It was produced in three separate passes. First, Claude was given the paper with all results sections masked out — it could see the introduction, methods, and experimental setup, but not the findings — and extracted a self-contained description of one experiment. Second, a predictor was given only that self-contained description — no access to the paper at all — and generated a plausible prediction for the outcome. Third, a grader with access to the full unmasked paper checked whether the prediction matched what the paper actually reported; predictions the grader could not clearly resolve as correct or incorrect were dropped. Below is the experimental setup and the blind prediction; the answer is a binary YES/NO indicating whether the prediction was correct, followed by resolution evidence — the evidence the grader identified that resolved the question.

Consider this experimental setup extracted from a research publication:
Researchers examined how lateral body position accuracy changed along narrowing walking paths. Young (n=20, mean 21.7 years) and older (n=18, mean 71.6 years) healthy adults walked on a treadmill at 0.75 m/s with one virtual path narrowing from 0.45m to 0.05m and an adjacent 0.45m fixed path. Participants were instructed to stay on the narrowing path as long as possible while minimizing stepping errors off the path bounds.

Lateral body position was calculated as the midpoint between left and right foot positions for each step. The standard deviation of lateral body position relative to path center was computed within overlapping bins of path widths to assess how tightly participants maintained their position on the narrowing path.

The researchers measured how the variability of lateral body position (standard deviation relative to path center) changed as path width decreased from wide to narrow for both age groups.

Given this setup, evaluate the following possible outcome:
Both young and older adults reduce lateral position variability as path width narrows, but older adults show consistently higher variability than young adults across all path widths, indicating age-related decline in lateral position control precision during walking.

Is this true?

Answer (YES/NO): NO